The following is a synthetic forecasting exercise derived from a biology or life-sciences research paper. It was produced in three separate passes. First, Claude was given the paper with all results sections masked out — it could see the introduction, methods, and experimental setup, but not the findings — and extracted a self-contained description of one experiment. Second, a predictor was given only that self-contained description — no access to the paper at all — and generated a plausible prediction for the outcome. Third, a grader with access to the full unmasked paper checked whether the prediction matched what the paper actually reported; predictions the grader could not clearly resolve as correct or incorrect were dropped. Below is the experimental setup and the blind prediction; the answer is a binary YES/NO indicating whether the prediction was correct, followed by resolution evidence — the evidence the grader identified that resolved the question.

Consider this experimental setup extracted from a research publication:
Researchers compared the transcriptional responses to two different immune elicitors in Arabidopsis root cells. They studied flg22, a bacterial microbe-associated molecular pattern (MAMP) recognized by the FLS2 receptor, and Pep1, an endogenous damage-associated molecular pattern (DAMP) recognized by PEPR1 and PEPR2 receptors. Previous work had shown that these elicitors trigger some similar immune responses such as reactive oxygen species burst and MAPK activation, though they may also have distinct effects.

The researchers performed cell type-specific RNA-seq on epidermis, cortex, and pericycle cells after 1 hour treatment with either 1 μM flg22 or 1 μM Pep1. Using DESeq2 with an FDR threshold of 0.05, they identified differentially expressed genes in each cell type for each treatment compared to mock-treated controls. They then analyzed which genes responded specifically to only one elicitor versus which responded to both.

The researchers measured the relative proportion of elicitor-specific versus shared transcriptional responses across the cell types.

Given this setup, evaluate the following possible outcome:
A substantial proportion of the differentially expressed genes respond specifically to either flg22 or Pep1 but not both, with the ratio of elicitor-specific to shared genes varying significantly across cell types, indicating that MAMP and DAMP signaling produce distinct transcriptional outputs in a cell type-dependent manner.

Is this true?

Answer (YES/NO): YES